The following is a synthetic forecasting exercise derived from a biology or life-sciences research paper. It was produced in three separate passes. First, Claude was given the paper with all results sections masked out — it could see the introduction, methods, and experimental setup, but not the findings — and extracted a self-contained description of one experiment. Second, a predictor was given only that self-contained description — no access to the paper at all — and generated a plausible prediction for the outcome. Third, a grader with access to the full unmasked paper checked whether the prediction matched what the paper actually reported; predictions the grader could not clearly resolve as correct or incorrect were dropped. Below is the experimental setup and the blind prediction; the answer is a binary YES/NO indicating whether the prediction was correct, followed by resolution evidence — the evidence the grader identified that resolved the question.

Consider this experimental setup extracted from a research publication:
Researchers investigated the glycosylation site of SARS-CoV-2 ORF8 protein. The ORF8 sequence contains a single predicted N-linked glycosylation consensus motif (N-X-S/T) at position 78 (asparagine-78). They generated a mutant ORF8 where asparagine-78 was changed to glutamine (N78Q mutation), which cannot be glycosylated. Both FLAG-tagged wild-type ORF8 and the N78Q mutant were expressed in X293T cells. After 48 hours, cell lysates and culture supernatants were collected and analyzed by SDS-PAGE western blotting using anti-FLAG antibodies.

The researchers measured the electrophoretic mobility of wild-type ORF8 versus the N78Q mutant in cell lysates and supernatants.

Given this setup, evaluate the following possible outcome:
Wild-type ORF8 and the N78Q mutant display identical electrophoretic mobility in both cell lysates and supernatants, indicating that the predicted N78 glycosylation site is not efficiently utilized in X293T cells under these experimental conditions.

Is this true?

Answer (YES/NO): NO